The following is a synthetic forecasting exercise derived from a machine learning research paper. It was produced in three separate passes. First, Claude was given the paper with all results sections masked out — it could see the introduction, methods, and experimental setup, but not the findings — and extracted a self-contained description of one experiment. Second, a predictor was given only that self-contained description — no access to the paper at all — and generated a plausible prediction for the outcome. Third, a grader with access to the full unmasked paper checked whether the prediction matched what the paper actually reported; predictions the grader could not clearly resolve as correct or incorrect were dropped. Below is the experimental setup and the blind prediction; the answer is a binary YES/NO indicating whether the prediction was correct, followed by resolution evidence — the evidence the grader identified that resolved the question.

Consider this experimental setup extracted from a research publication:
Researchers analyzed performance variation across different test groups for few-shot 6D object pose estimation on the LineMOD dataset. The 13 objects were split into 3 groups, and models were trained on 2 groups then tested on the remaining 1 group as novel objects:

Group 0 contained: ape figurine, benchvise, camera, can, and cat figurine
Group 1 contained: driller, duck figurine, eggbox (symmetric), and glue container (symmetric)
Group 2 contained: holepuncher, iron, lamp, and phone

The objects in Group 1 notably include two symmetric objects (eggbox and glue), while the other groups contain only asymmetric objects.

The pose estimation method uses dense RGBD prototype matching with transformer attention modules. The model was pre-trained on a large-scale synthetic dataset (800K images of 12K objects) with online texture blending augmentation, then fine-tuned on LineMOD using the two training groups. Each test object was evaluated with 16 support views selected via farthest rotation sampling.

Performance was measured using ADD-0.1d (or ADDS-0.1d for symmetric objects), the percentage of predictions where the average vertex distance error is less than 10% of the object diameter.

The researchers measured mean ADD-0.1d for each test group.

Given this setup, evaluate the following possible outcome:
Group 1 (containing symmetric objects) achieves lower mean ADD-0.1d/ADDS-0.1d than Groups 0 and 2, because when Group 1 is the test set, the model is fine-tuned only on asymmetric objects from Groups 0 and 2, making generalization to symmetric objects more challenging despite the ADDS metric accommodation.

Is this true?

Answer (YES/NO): NO